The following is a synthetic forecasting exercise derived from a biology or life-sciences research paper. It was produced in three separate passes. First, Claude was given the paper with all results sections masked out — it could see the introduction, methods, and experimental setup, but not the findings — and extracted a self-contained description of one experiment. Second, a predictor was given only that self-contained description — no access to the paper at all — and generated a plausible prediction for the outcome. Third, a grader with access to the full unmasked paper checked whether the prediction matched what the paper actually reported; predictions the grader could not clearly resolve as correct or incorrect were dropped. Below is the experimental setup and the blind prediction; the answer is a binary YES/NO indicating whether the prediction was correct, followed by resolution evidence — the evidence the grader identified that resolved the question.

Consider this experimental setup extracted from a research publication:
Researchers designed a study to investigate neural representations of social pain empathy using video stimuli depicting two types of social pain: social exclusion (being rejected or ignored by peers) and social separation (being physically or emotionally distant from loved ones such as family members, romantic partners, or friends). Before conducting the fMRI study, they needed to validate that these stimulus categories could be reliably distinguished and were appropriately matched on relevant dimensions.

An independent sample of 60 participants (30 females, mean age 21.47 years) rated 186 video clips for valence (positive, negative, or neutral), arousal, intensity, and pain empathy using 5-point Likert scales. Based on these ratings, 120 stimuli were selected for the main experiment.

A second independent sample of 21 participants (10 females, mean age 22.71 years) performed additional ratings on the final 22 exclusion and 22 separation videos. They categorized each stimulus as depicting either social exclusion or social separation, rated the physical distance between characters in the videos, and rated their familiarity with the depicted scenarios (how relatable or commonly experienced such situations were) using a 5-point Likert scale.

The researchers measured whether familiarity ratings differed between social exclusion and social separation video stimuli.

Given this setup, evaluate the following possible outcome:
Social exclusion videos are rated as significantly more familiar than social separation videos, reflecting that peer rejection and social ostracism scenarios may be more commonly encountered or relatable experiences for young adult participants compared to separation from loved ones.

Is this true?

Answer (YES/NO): NO